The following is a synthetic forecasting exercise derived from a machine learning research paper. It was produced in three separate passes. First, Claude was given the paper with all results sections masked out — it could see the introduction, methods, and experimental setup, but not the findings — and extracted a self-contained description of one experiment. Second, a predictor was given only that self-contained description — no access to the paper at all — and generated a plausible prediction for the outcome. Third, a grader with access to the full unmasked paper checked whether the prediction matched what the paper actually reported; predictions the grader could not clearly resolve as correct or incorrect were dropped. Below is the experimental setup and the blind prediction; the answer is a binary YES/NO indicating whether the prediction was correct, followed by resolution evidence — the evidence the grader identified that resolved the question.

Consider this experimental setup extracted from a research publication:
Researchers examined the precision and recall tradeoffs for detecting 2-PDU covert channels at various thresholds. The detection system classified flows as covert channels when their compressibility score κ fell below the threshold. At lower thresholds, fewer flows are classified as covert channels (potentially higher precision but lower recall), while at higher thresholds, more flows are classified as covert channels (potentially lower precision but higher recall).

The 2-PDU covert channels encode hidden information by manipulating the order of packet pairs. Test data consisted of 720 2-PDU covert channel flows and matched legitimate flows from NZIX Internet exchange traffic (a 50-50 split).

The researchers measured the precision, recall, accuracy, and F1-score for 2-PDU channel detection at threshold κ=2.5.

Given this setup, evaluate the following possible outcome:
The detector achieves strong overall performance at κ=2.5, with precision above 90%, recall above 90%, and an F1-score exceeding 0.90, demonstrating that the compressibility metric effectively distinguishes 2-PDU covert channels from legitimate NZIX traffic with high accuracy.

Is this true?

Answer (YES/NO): NO